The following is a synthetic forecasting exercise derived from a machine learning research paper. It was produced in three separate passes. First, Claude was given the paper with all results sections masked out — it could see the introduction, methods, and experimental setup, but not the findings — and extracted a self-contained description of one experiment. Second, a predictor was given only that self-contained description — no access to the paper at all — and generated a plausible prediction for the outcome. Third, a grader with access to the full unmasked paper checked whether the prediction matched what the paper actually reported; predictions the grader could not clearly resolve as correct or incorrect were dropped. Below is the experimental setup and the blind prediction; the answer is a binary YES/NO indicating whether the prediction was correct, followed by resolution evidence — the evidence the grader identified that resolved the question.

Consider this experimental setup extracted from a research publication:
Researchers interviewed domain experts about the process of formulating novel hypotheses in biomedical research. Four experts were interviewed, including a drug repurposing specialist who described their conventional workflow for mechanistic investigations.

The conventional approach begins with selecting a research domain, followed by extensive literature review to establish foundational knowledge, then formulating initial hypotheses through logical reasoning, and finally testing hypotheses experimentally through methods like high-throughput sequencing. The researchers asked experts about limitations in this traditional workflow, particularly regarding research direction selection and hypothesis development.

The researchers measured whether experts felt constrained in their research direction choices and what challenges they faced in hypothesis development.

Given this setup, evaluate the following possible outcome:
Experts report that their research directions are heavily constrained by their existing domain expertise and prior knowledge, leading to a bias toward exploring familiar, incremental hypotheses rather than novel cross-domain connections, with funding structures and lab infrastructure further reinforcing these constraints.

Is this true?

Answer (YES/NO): NO